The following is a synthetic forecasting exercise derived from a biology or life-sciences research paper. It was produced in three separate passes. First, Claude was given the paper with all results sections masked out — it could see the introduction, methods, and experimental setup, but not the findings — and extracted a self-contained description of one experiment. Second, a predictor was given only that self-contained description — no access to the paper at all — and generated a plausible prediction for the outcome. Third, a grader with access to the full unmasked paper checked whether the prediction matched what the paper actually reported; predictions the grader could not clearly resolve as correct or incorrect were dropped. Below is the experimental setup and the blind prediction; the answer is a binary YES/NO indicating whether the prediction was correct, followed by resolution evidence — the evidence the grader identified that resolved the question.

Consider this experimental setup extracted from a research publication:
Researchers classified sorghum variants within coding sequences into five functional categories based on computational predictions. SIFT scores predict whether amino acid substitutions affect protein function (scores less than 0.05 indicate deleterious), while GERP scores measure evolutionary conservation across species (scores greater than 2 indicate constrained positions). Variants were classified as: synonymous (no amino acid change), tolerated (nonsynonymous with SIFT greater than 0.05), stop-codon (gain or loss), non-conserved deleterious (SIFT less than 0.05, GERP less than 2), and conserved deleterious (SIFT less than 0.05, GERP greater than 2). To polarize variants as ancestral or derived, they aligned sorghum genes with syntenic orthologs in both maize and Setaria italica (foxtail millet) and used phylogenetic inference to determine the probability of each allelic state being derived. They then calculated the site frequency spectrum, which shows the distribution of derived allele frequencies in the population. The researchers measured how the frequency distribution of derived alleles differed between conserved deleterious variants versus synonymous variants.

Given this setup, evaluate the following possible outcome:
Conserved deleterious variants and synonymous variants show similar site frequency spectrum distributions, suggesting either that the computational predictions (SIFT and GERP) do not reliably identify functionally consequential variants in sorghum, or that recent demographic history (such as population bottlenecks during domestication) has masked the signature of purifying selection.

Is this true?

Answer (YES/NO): NO